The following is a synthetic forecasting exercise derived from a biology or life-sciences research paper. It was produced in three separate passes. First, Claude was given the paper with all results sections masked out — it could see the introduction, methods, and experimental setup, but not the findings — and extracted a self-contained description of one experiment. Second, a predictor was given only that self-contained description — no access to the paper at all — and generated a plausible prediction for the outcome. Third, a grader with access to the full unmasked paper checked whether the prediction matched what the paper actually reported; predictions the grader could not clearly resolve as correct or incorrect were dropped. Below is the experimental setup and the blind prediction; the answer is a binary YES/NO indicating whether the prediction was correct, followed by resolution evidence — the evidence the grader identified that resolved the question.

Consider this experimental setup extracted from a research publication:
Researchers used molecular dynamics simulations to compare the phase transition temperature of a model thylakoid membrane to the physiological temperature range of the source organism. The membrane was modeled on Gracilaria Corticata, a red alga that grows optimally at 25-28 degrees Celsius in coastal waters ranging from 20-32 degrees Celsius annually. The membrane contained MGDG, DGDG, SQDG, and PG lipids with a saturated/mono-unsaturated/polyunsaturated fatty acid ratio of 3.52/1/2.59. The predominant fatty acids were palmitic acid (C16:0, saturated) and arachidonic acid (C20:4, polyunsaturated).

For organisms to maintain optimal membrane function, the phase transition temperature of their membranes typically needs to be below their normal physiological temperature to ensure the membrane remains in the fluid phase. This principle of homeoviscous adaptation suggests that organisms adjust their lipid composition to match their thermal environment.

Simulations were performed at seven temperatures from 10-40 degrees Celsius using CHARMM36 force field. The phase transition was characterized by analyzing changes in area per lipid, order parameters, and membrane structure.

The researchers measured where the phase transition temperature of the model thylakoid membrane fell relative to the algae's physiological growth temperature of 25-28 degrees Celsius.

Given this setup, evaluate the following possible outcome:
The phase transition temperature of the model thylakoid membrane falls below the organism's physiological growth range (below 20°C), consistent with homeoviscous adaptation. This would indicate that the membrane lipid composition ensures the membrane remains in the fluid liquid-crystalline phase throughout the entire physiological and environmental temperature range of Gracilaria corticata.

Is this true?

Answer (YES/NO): NO